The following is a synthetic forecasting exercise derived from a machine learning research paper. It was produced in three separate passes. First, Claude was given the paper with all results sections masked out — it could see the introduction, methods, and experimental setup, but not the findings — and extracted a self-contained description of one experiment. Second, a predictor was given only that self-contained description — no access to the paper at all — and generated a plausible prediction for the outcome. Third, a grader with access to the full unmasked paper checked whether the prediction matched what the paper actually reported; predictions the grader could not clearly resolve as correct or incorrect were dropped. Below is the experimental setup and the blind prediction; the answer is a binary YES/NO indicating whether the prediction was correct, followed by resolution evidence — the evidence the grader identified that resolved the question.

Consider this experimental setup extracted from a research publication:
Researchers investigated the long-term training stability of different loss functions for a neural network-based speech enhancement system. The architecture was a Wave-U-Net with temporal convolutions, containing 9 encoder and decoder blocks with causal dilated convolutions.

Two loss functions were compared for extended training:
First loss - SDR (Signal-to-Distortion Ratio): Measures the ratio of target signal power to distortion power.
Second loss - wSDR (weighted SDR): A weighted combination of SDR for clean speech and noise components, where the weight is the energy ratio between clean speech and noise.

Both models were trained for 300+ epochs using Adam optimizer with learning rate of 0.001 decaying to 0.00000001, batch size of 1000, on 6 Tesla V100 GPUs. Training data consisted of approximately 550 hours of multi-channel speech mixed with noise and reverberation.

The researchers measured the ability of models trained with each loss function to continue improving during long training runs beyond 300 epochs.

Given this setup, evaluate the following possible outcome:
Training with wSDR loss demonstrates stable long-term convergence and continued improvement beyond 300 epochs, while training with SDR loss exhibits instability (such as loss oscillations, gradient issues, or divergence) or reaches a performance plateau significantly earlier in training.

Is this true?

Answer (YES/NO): YES